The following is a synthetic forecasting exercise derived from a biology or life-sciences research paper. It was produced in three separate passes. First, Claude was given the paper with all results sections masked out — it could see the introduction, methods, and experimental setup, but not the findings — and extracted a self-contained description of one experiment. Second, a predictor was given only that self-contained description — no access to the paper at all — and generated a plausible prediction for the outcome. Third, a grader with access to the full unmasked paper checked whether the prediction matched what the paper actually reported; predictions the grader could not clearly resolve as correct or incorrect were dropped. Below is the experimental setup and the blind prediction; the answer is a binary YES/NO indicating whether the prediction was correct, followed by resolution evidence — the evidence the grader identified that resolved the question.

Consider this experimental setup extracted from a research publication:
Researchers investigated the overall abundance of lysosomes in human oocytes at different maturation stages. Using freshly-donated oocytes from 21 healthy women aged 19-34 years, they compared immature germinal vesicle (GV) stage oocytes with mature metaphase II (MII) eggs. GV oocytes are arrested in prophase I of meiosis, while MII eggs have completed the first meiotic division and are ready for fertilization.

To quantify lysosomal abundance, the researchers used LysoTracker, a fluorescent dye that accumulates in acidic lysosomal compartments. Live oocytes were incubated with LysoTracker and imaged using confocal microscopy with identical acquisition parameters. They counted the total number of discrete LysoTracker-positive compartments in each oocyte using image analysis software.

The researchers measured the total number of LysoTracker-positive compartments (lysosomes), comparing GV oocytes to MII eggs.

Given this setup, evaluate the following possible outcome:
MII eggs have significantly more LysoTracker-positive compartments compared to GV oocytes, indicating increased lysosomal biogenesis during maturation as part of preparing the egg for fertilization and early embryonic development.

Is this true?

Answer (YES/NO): NO